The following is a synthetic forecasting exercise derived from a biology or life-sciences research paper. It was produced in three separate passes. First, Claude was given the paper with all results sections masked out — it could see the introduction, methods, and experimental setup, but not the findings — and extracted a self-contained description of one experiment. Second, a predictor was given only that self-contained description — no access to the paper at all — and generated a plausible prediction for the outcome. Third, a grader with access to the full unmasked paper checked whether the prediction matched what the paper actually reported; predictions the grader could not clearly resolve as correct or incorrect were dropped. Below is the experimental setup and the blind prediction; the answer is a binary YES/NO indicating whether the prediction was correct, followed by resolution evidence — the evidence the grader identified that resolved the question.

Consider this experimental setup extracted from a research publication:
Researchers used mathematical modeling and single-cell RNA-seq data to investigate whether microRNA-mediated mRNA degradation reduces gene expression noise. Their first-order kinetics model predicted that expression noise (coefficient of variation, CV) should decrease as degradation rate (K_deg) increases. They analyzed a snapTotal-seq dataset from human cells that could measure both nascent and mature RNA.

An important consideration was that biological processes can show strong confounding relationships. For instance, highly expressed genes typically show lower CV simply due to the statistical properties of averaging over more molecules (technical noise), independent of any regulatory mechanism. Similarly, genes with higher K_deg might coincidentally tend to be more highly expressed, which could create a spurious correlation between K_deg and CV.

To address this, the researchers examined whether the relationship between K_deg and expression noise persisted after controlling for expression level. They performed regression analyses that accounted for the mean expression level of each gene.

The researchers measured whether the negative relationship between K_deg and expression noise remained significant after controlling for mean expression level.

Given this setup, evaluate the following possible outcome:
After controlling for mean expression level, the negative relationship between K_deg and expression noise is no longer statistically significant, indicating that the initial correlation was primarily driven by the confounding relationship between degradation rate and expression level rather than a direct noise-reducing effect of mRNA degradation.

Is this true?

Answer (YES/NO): NO